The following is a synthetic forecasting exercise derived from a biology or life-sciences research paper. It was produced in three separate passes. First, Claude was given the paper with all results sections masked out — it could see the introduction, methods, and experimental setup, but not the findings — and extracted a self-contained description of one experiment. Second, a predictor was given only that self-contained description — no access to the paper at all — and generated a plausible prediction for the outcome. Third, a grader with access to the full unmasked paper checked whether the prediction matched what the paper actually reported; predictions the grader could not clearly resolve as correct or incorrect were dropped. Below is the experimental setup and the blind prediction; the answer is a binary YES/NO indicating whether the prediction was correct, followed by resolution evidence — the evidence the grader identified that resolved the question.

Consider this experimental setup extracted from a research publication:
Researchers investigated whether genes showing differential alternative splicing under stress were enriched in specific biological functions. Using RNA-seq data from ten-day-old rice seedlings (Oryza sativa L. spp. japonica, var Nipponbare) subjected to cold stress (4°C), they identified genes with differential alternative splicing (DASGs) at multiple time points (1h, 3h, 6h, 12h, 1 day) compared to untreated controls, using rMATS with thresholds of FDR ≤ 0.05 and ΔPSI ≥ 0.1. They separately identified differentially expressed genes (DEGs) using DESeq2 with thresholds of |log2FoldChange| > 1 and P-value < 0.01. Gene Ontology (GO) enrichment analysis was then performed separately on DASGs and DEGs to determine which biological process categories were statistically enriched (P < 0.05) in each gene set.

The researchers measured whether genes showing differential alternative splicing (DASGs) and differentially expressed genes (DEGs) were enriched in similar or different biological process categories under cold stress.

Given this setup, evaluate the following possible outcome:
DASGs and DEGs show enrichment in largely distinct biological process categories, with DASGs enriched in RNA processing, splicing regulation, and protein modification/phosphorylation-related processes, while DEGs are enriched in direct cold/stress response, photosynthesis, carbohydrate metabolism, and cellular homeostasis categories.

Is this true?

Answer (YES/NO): NO